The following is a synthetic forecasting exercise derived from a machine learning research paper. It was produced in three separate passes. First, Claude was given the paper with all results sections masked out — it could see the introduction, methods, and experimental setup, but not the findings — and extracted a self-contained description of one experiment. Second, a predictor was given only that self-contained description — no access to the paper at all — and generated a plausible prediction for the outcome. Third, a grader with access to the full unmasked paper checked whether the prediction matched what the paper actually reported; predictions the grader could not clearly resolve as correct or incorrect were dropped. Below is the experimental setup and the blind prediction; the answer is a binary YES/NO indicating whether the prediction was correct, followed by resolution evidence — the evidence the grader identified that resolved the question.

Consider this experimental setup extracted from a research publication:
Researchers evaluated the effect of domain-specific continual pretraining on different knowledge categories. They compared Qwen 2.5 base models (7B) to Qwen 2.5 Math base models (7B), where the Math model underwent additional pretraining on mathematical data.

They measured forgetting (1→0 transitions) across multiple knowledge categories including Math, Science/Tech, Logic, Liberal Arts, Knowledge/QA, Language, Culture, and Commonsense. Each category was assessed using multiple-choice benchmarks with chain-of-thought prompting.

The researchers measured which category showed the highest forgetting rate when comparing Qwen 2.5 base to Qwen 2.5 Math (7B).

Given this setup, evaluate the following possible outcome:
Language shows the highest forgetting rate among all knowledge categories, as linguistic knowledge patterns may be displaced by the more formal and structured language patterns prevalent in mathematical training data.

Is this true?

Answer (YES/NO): NO